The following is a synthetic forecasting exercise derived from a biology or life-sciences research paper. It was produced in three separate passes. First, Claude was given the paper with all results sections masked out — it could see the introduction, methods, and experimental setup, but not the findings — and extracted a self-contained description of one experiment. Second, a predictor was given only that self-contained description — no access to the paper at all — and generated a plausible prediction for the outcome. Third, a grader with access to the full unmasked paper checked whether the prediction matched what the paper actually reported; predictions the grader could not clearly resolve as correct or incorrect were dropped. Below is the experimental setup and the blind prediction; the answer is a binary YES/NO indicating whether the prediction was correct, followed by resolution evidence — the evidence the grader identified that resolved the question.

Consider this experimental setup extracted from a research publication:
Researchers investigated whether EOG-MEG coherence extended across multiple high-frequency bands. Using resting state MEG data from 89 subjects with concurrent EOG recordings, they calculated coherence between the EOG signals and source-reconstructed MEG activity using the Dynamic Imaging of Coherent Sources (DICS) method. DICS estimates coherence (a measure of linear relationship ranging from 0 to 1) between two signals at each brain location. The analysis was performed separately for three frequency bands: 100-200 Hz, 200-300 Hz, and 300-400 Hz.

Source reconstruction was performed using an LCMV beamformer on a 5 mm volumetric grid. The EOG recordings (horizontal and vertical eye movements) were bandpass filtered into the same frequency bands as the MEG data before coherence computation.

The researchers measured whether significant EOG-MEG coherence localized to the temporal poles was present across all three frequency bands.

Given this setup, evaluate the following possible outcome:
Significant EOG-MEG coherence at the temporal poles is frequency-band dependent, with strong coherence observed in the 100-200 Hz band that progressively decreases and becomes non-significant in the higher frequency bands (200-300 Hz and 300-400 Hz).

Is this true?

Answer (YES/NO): NO